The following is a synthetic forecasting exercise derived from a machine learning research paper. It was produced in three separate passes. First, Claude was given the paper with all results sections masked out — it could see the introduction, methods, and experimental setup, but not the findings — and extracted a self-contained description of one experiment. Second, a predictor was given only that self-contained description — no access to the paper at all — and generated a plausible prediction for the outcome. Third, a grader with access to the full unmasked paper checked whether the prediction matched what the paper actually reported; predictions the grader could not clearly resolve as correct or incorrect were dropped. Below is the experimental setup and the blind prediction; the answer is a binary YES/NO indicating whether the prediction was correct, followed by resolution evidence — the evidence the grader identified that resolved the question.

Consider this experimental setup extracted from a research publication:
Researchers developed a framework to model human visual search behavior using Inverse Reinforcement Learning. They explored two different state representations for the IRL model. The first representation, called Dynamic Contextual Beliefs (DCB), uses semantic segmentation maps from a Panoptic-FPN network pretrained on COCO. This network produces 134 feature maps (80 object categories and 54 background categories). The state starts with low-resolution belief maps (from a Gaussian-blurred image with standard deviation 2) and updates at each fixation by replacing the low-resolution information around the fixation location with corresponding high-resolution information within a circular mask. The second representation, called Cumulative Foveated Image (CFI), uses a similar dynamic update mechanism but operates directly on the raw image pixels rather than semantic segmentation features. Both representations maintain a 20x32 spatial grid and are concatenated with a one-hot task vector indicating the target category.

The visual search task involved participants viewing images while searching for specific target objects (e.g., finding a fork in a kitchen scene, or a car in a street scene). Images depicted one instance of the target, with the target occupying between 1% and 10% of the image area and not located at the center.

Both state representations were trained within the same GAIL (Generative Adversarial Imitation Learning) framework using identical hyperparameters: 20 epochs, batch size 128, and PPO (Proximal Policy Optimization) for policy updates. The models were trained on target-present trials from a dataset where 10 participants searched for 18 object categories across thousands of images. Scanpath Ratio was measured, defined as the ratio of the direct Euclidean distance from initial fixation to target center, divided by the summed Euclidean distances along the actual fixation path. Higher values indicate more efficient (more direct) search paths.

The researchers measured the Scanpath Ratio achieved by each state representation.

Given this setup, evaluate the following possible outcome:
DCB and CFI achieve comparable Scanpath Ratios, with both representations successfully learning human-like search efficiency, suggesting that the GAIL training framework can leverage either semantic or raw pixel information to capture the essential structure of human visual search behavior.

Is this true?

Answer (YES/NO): NO